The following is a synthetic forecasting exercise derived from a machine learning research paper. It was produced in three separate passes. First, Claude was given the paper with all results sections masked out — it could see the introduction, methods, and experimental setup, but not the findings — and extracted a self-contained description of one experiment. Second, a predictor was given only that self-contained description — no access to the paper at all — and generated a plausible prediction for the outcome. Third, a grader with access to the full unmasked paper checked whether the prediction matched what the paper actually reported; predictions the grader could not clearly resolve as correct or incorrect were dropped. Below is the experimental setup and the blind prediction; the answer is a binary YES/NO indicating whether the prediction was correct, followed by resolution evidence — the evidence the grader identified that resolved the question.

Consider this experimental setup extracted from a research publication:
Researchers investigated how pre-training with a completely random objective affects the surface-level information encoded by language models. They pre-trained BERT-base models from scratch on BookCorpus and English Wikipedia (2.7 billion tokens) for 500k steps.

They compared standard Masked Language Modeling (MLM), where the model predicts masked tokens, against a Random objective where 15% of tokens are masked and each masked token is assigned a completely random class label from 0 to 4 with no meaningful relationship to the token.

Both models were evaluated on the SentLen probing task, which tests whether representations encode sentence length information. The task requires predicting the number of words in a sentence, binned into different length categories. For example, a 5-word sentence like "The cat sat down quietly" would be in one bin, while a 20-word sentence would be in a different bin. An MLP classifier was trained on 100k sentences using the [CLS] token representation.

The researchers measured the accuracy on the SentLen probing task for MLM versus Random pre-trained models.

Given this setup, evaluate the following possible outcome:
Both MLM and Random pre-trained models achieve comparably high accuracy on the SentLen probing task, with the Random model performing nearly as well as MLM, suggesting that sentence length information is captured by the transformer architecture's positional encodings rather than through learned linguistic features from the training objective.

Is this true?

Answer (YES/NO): YES